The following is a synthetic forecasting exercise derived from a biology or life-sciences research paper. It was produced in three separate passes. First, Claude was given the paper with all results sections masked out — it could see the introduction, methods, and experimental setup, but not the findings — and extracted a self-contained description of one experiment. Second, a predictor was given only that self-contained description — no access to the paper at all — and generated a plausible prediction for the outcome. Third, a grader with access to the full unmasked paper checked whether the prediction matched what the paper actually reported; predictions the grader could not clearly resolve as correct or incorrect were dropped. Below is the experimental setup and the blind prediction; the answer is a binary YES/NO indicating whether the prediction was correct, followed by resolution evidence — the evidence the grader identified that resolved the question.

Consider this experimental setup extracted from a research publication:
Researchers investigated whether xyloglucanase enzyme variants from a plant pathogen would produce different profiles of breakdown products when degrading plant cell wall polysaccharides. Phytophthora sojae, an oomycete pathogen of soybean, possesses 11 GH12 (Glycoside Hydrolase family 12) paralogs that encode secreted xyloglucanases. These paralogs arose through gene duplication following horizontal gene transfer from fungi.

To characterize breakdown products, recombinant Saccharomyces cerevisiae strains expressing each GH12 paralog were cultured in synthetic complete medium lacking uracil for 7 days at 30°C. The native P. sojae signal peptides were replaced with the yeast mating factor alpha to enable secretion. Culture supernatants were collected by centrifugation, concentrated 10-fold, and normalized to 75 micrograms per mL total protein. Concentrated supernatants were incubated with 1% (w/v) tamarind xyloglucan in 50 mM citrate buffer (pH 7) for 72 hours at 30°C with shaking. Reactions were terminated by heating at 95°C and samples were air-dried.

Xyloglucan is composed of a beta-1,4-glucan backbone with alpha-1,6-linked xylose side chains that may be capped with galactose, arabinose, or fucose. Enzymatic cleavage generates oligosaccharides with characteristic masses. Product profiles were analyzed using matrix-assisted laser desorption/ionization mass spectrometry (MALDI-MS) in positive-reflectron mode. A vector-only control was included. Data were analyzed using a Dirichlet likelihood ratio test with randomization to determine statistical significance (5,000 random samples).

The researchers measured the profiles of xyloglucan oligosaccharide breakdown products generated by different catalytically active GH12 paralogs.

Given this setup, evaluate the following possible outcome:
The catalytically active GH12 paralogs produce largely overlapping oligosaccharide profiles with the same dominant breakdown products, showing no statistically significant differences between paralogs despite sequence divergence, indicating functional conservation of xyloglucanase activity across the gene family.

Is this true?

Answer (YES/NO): NO